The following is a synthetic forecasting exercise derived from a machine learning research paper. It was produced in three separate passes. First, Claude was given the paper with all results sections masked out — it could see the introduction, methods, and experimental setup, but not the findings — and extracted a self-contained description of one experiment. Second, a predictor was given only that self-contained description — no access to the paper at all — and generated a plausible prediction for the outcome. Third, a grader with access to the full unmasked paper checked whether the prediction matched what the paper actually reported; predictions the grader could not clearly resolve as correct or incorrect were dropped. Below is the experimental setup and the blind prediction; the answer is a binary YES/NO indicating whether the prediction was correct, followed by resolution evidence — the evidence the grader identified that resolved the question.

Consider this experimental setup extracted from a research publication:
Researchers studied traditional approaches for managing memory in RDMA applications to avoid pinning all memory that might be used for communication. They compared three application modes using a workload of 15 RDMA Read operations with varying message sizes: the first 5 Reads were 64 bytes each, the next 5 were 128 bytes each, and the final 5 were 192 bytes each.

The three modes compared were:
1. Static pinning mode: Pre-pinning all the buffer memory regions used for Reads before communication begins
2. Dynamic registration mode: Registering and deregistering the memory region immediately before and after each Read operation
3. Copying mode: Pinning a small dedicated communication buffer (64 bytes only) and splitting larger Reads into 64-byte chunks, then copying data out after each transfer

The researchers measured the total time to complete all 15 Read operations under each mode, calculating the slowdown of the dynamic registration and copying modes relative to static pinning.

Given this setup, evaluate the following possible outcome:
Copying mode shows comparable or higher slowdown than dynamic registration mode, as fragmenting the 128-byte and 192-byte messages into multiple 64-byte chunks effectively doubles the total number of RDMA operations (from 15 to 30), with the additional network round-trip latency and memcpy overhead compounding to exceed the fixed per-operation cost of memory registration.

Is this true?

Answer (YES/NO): NO